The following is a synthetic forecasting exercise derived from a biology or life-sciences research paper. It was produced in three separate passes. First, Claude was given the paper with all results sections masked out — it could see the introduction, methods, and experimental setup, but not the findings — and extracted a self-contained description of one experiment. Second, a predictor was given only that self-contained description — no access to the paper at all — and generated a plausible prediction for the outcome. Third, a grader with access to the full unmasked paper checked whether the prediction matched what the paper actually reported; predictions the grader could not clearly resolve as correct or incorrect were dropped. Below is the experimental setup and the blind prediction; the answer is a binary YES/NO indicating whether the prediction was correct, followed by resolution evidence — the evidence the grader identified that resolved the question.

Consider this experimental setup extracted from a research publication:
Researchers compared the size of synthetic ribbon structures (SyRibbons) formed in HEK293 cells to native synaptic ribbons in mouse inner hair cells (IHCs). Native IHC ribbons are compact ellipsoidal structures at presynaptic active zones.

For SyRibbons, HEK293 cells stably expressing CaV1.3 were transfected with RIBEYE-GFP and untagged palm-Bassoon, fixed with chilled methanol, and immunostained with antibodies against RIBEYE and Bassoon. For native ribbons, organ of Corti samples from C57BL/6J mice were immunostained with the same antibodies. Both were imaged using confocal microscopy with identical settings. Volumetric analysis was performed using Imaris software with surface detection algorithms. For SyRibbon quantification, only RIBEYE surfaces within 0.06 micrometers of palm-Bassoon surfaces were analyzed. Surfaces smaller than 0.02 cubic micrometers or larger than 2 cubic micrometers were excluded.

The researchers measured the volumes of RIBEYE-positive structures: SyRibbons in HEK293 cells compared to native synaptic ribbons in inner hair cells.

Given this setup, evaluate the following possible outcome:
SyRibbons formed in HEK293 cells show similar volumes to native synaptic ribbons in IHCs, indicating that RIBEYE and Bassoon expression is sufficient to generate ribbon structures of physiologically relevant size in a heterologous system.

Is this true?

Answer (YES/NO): NO